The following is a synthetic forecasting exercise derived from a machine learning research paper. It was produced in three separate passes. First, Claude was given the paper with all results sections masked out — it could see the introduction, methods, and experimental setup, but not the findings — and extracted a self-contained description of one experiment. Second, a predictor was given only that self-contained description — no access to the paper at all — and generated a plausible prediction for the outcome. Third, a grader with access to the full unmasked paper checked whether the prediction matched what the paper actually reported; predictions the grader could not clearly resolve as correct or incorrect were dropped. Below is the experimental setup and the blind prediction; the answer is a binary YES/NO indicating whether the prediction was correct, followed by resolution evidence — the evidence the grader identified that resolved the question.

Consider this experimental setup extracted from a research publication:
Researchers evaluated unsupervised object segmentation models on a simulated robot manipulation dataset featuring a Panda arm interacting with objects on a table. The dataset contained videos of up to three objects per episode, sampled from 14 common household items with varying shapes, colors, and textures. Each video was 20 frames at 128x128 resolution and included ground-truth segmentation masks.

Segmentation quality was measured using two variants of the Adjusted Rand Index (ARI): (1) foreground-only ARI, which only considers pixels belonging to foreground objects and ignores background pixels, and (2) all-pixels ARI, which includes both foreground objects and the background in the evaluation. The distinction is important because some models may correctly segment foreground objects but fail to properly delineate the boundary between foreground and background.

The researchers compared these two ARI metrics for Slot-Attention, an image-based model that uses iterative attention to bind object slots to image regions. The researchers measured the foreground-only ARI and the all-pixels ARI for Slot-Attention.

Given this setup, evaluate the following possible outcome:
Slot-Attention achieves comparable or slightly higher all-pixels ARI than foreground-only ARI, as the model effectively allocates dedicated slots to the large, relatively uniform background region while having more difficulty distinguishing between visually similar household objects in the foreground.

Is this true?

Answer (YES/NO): NO